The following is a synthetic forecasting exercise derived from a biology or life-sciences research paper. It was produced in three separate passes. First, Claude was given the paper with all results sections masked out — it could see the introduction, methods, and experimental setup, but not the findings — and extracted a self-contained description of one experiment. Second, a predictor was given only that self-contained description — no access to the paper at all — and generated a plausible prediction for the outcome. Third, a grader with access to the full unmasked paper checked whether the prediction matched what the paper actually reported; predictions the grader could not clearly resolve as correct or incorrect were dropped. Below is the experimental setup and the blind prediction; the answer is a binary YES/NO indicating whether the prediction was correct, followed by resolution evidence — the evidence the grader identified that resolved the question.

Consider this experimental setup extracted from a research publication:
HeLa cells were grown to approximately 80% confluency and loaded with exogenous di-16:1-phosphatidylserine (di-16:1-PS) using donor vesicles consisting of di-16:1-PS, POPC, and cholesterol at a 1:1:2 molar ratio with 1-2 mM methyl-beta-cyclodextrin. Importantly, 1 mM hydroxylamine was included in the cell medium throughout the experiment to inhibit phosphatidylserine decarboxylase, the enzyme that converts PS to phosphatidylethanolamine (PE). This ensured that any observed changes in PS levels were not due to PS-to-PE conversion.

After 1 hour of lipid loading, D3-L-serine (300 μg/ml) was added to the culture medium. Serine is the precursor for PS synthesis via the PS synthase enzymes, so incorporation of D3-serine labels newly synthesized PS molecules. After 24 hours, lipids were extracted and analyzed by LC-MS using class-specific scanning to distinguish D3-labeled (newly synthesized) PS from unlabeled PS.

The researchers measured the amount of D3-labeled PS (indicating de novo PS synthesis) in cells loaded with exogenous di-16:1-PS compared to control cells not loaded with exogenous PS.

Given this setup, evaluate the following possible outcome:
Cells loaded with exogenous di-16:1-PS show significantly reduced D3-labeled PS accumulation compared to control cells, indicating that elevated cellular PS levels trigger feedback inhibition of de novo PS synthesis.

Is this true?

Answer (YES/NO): YES